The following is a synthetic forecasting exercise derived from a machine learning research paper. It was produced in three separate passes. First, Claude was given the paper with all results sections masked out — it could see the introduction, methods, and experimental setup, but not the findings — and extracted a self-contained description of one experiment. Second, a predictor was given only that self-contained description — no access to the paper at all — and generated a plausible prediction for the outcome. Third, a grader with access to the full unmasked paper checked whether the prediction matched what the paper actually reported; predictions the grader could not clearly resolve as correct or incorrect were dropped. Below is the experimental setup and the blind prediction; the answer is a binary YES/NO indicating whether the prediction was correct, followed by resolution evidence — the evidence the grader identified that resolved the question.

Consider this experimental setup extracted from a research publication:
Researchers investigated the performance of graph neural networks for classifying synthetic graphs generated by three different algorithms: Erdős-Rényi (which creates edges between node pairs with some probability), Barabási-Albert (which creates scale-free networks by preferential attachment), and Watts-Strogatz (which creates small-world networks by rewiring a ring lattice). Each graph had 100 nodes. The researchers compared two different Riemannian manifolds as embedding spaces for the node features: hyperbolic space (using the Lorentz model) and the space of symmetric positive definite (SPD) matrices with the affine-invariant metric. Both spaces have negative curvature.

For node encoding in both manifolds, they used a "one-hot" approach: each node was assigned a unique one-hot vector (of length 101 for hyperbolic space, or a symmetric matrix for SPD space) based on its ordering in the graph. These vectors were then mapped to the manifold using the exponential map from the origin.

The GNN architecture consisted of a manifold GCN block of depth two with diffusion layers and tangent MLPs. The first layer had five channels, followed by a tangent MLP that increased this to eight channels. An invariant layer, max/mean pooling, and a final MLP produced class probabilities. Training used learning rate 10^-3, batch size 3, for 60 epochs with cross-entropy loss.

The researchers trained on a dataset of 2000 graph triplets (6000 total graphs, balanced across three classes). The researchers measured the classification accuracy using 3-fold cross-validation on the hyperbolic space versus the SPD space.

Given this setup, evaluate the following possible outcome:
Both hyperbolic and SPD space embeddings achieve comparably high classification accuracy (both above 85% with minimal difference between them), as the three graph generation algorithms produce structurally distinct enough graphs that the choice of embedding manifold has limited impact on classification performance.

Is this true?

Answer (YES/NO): NO